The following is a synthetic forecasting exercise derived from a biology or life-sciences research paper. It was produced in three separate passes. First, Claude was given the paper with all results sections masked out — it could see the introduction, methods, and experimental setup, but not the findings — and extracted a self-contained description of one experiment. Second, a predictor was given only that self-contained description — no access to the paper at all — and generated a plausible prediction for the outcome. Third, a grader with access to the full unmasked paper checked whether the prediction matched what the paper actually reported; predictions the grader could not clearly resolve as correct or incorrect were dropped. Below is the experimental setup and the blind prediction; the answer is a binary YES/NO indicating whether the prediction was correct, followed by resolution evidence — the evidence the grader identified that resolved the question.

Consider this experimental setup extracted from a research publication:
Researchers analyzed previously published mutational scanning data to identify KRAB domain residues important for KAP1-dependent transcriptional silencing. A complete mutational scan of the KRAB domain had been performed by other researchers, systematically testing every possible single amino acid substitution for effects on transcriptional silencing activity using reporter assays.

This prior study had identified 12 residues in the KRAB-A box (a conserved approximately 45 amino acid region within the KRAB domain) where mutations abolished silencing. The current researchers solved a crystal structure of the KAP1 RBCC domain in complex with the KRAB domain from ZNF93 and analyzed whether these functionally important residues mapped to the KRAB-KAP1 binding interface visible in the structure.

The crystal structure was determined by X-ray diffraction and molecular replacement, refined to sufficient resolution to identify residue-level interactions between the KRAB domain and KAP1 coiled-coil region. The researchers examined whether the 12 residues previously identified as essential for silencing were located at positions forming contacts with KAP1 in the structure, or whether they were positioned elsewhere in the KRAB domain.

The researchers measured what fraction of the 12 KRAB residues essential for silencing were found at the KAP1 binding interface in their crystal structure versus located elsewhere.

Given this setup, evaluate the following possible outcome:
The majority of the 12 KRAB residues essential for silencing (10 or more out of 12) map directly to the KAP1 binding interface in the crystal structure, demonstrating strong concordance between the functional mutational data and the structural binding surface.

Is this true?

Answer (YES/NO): YES